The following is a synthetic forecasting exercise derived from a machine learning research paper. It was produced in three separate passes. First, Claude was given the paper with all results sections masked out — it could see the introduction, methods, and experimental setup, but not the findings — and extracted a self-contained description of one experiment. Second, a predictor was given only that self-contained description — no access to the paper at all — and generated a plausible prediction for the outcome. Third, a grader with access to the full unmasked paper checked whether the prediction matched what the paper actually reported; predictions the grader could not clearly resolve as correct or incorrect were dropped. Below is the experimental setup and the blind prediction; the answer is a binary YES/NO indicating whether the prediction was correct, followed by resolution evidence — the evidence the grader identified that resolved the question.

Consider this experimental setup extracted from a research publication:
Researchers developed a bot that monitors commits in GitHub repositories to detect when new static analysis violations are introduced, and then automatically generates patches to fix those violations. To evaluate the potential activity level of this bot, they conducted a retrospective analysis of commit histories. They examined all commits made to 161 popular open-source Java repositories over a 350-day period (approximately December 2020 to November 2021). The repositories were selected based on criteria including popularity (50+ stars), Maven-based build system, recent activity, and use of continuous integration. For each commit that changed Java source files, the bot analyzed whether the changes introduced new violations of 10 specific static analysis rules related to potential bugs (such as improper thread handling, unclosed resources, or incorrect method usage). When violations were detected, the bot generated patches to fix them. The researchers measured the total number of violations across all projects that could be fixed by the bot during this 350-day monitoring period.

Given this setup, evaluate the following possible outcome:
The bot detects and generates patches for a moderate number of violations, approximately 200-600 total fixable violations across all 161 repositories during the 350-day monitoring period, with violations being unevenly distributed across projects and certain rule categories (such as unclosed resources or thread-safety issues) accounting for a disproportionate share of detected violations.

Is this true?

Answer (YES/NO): NO